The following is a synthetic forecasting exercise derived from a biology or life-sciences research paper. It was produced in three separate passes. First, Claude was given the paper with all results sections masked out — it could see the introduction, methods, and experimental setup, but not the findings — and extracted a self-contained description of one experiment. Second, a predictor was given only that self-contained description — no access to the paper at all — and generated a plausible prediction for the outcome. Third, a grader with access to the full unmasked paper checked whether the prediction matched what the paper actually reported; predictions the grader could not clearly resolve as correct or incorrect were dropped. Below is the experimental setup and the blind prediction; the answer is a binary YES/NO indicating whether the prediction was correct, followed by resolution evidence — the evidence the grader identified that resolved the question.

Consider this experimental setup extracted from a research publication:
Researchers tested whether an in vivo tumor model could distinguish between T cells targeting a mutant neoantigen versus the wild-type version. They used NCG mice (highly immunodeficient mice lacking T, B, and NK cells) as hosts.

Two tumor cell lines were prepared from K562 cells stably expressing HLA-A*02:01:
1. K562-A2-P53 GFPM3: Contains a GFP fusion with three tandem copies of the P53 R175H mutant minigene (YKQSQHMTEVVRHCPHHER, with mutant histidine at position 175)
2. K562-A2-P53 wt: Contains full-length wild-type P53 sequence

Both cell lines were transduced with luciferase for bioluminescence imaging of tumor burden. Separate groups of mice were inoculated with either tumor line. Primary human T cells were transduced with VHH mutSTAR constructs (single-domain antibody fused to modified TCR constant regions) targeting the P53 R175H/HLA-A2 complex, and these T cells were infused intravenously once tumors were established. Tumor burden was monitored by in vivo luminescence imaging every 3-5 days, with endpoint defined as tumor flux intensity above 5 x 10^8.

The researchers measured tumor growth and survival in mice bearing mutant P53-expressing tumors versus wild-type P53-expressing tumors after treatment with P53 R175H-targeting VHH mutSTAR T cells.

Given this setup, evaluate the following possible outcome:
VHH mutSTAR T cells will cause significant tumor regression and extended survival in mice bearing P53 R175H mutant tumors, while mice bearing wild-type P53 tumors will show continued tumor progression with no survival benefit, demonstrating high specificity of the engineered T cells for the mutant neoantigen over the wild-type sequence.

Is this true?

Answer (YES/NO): YES